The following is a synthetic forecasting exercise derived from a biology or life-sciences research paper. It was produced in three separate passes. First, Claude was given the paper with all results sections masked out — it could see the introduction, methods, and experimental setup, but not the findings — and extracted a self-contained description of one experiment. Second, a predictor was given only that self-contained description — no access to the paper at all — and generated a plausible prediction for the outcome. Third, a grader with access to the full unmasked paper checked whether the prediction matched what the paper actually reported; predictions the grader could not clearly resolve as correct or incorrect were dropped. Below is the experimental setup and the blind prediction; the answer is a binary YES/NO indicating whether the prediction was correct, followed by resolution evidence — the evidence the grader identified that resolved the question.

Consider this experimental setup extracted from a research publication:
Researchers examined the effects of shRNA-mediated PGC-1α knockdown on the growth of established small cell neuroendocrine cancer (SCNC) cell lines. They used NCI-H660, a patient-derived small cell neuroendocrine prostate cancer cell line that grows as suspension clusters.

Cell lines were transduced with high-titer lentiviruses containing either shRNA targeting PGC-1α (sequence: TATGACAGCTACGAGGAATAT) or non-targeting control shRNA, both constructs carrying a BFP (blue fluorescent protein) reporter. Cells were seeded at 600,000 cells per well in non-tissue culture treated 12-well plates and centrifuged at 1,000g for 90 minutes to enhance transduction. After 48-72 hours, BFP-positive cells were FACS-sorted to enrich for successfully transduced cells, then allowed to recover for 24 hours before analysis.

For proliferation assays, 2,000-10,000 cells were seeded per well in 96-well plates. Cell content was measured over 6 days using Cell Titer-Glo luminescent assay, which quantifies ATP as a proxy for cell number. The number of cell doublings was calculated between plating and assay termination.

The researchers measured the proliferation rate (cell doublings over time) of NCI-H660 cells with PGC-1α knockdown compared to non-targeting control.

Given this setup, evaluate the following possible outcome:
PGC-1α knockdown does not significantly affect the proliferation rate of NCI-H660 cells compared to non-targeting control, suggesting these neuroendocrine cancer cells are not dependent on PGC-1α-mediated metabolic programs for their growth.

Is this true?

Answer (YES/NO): NO